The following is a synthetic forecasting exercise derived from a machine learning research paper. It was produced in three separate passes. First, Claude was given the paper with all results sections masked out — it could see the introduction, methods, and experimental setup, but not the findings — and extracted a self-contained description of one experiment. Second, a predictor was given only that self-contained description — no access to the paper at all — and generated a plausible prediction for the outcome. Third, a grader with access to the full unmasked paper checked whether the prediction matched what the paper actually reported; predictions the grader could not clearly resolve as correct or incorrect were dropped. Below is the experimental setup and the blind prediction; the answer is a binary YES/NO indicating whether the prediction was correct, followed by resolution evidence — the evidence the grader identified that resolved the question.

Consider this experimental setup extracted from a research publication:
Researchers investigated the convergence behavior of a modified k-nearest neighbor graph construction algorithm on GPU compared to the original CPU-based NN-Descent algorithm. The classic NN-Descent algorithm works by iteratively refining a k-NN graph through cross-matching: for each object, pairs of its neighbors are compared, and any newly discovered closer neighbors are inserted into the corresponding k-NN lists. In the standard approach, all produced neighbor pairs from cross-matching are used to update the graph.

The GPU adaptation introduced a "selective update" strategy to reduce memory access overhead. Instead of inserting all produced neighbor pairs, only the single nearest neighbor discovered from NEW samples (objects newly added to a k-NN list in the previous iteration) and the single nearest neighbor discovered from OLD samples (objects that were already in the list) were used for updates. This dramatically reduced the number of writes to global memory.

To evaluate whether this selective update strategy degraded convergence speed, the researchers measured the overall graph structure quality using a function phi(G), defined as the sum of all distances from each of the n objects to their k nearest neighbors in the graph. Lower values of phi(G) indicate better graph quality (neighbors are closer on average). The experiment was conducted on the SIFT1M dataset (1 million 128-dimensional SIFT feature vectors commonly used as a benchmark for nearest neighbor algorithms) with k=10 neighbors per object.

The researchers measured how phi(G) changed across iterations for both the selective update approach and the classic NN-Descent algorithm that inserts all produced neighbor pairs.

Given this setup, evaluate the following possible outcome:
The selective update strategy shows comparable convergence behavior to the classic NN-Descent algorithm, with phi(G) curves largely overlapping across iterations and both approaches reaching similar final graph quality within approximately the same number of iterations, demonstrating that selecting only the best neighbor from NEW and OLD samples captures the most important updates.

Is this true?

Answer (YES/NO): YES